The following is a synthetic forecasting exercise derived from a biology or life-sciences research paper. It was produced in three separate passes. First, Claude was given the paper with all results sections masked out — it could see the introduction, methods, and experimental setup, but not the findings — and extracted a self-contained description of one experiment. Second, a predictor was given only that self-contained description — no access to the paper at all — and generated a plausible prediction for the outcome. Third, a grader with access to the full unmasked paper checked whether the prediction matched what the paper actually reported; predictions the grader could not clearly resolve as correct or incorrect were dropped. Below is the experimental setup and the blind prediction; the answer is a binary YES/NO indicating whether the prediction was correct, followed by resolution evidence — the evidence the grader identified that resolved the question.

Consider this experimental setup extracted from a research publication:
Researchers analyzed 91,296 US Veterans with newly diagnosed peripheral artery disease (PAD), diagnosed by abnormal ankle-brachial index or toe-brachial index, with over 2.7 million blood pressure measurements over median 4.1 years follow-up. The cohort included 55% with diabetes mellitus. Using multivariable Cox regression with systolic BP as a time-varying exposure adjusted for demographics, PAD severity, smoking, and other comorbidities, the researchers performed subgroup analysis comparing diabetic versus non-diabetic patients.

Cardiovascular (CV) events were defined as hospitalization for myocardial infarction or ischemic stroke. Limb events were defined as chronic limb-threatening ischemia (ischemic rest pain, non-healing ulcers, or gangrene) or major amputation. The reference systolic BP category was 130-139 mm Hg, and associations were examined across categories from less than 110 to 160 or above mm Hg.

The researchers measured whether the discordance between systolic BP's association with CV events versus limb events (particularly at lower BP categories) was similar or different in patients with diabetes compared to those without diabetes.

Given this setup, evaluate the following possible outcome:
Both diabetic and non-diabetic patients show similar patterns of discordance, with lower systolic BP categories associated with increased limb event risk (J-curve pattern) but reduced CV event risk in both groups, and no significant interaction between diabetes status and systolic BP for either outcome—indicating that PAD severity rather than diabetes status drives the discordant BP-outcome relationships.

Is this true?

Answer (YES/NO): NO